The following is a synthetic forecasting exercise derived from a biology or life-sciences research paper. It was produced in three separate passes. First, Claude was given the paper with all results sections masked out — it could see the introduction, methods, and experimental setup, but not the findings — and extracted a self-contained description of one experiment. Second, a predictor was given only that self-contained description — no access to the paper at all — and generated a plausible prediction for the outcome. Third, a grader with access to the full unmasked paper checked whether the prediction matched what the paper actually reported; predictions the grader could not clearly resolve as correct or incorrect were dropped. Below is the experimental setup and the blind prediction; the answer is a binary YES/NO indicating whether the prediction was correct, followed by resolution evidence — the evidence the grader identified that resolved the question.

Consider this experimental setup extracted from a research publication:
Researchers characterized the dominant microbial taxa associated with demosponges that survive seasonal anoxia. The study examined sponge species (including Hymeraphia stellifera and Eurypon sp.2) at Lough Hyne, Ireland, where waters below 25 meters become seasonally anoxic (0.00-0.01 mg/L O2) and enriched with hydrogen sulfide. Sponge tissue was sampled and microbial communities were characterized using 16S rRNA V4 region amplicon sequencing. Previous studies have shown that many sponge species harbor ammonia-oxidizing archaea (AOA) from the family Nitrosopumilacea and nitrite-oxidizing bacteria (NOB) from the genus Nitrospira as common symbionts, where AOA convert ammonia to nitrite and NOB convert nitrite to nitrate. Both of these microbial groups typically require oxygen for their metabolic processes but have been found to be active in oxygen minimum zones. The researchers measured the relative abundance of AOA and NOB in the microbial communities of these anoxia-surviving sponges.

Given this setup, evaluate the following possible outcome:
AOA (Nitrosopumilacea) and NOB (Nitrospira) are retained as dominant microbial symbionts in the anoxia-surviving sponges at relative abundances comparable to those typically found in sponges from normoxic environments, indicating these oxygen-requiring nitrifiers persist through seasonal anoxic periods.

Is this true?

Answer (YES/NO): NO